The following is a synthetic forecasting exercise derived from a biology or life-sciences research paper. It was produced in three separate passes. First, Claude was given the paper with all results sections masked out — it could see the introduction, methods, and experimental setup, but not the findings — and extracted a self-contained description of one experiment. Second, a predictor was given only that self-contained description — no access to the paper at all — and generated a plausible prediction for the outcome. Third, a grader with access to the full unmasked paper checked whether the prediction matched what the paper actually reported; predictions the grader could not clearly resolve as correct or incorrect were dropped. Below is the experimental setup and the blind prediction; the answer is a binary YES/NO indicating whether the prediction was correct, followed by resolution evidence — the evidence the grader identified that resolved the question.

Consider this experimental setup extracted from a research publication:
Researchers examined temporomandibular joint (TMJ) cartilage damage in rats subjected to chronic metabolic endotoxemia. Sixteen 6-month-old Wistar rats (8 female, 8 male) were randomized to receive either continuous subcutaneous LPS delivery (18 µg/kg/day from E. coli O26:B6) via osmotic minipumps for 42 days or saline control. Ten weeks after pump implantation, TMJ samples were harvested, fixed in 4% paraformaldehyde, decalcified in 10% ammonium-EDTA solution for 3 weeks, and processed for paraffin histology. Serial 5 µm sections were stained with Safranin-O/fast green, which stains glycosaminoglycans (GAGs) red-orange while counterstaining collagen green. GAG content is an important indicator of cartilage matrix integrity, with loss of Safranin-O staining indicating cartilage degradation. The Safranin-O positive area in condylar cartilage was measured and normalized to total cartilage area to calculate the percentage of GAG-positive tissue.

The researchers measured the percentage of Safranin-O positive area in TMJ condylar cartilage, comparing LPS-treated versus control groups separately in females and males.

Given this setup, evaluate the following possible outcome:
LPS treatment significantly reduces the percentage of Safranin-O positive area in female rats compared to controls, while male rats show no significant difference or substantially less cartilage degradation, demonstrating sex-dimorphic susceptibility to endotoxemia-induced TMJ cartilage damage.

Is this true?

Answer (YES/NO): YES